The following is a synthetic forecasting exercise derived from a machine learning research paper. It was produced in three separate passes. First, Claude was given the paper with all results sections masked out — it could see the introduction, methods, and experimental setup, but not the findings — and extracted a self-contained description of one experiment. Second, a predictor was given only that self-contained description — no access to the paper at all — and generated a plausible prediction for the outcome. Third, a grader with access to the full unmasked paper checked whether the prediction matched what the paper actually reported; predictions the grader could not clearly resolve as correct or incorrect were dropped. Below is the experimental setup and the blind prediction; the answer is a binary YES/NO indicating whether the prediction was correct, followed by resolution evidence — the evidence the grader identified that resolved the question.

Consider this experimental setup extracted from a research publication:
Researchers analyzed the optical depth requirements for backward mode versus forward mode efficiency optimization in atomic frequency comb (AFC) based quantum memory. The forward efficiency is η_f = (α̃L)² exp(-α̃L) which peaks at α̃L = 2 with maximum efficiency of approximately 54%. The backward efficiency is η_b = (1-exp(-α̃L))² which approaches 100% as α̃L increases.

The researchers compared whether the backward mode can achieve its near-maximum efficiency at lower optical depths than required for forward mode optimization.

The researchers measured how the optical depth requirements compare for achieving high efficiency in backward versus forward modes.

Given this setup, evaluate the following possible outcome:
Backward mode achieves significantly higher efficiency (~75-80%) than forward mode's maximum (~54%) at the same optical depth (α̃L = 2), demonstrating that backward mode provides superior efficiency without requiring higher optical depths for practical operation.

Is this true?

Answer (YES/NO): YES